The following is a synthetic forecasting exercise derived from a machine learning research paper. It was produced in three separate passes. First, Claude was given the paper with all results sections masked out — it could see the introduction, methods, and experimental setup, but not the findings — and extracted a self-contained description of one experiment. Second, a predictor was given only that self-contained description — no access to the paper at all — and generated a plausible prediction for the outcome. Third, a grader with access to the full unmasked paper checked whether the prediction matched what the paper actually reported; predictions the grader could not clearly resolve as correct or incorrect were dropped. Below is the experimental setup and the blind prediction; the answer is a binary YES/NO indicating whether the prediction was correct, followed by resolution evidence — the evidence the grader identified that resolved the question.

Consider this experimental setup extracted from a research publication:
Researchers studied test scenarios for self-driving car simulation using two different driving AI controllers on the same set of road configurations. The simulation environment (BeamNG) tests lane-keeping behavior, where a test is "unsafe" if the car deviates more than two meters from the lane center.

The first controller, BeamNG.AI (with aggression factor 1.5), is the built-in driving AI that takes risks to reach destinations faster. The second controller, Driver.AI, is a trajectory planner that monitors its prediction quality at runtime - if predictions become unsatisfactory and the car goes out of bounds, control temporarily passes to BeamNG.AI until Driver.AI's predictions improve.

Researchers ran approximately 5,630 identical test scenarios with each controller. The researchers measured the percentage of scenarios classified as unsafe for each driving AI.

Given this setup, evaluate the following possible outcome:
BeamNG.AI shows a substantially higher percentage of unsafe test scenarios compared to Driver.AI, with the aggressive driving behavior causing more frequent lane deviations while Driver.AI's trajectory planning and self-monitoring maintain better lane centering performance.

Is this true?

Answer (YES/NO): YES